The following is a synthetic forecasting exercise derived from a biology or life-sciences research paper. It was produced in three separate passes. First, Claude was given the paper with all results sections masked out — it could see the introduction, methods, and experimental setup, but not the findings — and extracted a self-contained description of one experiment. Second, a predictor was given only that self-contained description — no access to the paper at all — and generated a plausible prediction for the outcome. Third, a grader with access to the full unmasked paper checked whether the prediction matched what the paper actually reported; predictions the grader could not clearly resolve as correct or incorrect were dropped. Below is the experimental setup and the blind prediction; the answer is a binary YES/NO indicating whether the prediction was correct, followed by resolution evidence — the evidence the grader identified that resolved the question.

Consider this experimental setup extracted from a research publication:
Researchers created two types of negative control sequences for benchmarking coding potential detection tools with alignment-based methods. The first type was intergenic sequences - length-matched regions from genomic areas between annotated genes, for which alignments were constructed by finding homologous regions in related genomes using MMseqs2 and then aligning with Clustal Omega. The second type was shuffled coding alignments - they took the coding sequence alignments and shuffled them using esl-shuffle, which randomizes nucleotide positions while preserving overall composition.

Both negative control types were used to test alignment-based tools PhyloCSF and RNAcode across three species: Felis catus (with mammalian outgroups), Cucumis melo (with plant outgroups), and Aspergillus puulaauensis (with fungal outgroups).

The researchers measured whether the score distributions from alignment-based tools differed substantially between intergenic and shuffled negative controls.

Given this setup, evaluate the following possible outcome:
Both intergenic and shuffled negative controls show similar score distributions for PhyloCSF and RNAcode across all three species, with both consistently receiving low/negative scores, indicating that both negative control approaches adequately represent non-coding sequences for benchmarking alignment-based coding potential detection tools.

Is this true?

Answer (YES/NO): YES